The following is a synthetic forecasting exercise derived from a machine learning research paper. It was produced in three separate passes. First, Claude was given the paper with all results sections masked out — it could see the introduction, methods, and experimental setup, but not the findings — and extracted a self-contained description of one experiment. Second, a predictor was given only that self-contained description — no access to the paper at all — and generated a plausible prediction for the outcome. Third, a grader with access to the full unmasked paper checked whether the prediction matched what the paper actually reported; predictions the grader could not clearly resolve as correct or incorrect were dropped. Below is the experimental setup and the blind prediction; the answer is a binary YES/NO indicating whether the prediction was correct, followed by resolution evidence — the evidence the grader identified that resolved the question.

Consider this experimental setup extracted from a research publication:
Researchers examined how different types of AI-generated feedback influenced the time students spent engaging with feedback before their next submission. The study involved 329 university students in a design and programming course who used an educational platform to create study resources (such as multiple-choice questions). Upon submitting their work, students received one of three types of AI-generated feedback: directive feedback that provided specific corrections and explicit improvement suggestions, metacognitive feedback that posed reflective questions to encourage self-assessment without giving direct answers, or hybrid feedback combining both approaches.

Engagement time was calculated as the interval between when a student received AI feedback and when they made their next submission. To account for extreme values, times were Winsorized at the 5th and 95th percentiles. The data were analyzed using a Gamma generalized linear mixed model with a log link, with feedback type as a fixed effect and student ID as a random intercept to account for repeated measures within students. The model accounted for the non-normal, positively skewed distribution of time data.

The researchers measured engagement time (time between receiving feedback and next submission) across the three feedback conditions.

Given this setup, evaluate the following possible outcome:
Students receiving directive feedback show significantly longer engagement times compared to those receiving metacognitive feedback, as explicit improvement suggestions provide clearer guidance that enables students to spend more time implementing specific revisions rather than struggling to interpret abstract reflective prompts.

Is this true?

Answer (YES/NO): NO